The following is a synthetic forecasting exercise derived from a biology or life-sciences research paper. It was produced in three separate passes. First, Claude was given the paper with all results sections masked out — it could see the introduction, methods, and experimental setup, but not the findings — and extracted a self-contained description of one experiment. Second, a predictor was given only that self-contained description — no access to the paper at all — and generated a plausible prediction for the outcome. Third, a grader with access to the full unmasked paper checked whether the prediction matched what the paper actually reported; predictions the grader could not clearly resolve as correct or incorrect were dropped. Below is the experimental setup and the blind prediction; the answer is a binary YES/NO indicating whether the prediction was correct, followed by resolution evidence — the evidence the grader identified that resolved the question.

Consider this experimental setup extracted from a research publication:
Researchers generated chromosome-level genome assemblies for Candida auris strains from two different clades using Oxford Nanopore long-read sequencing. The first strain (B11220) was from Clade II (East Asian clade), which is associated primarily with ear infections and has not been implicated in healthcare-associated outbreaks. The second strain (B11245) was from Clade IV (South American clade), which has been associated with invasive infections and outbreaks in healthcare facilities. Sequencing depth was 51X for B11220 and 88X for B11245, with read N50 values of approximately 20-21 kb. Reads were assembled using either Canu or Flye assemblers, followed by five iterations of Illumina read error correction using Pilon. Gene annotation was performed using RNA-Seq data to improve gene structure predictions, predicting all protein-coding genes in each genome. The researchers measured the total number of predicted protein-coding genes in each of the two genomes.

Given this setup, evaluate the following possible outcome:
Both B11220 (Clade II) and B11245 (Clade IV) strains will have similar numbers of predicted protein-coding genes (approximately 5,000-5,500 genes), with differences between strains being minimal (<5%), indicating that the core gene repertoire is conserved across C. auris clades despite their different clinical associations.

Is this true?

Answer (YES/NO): YES